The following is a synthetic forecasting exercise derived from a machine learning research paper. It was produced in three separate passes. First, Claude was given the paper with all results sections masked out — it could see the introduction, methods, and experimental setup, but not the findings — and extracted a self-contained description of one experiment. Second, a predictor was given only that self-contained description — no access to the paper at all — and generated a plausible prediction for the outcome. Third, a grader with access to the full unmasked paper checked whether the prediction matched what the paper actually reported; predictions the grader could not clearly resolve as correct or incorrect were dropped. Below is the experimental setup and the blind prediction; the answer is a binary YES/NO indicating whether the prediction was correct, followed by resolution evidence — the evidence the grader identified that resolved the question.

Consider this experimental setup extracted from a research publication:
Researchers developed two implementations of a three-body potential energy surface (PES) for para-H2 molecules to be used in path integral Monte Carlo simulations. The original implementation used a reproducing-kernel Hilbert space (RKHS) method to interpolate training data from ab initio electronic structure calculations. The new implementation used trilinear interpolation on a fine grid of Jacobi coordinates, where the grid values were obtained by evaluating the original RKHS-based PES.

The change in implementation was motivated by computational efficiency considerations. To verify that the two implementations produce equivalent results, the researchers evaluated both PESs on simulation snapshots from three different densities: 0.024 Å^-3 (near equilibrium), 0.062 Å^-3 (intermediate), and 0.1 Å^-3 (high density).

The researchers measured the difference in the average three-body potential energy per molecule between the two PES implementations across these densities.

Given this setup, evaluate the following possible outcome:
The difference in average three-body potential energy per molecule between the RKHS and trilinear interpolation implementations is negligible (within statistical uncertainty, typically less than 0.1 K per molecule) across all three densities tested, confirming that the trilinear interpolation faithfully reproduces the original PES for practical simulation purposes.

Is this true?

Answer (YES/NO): NO